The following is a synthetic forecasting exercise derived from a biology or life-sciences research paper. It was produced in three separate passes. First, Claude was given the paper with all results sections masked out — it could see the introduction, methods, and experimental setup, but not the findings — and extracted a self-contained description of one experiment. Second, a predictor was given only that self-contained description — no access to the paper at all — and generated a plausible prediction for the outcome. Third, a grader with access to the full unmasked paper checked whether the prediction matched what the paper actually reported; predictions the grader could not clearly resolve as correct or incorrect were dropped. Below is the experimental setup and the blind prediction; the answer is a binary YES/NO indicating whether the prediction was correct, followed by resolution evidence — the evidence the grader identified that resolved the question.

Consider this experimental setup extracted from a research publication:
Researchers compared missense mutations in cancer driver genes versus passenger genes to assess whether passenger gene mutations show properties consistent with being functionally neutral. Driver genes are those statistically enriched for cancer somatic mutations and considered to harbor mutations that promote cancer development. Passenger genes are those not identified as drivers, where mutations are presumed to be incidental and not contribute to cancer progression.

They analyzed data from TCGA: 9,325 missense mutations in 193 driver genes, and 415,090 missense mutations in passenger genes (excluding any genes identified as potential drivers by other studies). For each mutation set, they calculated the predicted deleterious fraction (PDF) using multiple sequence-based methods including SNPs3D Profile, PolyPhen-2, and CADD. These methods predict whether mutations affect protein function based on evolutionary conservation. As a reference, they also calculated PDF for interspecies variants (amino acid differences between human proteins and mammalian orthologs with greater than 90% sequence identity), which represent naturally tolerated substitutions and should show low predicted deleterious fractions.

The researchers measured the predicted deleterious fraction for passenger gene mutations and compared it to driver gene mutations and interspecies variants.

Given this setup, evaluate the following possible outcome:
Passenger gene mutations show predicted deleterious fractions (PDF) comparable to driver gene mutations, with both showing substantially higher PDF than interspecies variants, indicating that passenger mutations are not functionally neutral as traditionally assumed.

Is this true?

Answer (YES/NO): YES